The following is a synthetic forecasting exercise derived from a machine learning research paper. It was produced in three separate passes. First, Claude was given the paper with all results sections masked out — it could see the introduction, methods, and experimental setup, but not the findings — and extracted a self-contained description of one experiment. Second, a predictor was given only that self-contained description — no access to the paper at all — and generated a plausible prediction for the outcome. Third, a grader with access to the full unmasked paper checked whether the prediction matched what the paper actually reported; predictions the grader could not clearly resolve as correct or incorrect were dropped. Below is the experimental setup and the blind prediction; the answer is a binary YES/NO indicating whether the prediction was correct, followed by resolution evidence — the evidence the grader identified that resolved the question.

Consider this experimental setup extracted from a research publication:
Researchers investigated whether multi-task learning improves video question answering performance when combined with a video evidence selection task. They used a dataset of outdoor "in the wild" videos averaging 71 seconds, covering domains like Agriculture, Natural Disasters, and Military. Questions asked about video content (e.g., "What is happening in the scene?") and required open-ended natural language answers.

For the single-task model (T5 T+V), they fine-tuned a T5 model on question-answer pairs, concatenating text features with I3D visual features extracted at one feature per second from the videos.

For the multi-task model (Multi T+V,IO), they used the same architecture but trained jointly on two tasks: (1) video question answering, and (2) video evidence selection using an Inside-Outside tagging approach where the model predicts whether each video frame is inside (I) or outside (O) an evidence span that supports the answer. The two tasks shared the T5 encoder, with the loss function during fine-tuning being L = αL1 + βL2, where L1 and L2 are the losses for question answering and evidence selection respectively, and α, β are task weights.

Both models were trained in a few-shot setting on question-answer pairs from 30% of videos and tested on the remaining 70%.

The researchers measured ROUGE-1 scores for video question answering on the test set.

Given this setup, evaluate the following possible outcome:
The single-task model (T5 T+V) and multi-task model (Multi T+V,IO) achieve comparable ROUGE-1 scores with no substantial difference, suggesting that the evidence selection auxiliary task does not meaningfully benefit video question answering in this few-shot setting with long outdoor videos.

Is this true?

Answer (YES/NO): NO